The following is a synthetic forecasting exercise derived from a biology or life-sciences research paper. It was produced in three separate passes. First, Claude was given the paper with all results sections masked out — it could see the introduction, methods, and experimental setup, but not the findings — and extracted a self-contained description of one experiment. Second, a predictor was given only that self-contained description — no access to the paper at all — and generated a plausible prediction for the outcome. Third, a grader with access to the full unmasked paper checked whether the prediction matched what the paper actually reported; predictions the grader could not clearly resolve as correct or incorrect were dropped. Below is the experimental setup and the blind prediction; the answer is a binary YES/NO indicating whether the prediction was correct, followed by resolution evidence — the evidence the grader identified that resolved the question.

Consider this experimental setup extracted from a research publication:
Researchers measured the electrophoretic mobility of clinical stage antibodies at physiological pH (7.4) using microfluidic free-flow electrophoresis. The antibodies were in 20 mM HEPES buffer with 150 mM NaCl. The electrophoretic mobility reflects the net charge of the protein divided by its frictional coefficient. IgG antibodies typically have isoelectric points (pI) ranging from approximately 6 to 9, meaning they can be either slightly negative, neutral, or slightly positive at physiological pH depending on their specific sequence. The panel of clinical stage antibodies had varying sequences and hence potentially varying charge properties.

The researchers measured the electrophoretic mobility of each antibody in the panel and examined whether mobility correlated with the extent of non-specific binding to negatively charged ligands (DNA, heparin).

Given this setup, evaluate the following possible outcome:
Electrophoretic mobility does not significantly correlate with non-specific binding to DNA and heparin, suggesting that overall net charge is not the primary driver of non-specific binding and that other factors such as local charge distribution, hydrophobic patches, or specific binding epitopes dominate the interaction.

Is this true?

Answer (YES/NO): NO